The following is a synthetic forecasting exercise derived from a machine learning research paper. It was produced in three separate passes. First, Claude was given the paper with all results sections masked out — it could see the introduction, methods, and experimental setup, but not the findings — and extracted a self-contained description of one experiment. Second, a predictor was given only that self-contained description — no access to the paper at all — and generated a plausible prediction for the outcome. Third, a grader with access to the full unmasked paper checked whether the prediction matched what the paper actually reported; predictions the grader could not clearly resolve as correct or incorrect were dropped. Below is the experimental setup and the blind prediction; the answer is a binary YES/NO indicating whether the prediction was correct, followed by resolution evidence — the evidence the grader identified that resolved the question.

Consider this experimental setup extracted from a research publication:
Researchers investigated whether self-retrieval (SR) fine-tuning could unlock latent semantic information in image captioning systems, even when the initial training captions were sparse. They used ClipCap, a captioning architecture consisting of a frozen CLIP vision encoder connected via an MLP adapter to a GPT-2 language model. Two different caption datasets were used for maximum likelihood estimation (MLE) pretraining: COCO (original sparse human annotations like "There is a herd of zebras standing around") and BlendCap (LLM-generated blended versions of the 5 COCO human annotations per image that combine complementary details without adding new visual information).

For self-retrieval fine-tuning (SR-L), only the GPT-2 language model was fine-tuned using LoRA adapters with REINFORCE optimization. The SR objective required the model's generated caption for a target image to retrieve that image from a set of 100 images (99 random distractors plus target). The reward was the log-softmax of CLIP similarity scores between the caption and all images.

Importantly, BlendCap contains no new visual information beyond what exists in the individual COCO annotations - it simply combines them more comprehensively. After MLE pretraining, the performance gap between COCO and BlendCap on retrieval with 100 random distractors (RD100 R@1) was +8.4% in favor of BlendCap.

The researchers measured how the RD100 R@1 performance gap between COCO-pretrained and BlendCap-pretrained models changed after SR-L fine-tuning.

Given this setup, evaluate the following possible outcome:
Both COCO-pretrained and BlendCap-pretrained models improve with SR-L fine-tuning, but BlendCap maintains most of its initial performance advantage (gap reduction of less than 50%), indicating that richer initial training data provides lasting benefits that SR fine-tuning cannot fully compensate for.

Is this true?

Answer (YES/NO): NO